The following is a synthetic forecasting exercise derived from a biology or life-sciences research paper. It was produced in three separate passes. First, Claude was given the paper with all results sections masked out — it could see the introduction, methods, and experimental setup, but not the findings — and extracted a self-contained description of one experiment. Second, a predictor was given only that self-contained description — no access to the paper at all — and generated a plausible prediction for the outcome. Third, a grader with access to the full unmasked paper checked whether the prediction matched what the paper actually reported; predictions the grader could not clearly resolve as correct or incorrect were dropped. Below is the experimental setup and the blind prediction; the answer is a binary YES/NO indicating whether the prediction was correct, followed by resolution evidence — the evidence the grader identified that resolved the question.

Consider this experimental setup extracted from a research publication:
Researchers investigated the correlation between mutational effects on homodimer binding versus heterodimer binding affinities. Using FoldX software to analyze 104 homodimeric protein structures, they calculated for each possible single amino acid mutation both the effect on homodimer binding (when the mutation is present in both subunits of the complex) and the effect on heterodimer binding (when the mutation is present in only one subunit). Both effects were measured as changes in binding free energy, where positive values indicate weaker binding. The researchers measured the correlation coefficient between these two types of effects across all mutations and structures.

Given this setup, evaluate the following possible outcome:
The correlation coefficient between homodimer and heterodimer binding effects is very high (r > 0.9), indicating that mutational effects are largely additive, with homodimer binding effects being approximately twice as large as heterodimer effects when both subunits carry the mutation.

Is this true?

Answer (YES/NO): NO